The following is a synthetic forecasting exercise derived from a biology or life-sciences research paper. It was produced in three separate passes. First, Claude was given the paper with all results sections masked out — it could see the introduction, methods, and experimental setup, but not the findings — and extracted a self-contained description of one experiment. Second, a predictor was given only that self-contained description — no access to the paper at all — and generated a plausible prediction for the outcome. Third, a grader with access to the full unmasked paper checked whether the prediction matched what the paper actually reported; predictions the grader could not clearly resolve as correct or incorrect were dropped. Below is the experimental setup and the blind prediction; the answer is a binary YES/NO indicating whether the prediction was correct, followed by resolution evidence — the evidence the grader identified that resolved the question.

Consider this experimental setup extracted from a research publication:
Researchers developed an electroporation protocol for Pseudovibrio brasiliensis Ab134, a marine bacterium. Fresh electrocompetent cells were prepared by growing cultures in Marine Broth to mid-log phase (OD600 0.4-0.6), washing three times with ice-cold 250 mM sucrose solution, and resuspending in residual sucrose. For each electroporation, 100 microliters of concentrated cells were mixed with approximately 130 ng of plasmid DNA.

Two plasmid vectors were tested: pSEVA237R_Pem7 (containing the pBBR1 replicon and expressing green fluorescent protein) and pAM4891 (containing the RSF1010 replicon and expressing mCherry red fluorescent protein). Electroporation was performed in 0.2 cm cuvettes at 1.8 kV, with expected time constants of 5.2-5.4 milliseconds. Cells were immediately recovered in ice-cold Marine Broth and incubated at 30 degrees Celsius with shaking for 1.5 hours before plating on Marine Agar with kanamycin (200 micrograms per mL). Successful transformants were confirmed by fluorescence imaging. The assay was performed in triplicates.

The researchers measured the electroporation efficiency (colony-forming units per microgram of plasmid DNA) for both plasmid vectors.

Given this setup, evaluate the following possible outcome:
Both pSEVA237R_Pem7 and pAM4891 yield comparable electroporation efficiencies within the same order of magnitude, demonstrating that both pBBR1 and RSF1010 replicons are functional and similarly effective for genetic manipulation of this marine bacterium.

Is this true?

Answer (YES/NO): YES